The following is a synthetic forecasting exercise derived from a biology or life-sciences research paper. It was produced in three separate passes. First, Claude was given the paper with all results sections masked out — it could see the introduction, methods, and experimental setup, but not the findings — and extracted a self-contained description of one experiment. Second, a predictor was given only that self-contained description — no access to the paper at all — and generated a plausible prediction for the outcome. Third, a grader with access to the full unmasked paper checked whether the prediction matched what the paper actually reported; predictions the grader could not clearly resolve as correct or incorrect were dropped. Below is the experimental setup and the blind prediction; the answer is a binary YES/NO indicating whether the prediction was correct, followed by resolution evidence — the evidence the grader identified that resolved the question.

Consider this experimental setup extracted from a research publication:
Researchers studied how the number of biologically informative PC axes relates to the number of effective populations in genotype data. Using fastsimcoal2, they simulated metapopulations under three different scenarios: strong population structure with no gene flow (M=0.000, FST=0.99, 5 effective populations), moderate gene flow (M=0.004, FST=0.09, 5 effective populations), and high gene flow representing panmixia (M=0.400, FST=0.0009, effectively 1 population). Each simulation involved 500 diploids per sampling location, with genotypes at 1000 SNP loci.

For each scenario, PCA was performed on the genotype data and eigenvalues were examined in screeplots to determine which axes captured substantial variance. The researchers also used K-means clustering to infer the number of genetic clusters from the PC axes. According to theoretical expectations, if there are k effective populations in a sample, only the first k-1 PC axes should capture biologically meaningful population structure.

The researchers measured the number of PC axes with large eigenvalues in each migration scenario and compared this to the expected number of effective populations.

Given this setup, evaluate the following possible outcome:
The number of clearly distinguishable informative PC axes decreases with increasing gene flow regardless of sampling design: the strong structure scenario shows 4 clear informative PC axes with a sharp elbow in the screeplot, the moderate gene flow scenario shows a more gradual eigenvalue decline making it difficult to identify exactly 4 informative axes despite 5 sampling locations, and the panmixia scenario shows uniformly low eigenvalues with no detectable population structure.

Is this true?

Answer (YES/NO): NO